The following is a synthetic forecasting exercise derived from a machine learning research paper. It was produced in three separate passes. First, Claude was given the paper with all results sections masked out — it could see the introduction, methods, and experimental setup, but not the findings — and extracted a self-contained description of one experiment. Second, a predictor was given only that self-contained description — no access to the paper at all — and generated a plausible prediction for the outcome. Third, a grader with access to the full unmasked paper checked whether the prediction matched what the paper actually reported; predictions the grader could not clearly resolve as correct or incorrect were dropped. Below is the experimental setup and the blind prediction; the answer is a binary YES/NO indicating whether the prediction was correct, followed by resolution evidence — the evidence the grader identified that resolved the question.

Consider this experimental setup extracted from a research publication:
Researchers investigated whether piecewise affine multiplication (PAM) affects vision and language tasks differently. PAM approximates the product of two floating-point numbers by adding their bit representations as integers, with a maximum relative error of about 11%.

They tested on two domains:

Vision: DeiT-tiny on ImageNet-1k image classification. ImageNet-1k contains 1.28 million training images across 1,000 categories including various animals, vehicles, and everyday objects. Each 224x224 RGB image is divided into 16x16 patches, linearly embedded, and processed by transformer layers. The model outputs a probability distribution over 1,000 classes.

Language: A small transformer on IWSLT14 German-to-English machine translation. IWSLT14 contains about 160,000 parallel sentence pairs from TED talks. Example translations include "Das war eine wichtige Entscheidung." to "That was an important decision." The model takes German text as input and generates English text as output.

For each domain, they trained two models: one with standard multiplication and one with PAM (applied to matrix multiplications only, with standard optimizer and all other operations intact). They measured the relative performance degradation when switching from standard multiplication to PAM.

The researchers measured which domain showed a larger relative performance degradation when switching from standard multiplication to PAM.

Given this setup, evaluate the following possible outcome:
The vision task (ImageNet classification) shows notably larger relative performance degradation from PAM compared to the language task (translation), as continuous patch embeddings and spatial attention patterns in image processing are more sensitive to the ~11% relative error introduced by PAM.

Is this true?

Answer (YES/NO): NO